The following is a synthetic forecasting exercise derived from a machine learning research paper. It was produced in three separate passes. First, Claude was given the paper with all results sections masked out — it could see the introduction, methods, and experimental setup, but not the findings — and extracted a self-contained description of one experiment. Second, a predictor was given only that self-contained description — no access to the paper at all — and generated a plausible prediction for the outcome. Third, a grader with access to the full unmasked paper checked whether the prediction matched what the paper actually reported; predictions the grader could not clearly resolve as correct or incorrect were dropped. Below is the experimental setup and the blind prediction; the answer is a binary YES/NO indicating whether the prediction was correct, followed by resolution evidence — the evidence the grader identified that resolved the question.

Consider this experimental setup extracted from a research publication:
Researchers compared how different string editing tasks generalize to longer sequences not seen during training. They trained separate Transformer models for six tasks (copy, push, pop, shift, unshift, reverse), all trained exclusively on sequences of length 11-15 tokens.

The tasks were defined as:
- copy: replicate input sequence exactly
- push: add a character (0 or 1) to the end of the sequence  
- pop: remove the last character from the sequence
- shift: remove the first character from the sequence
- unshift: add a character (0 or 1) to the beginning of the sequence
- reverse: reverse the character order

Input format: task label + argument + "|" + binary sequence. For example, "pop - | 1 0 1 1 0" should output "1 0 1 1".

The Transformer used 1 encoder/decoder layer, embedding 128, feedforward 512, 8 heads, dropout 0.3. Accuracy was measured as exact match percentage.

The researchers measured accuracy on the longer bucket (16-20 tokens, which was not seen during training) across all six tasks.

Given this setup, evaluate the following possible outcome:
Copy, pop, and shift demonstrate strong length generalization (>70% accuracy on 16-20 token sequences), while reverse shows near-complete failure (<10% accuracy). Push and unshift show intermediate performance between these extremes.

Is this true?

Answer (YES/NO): NO